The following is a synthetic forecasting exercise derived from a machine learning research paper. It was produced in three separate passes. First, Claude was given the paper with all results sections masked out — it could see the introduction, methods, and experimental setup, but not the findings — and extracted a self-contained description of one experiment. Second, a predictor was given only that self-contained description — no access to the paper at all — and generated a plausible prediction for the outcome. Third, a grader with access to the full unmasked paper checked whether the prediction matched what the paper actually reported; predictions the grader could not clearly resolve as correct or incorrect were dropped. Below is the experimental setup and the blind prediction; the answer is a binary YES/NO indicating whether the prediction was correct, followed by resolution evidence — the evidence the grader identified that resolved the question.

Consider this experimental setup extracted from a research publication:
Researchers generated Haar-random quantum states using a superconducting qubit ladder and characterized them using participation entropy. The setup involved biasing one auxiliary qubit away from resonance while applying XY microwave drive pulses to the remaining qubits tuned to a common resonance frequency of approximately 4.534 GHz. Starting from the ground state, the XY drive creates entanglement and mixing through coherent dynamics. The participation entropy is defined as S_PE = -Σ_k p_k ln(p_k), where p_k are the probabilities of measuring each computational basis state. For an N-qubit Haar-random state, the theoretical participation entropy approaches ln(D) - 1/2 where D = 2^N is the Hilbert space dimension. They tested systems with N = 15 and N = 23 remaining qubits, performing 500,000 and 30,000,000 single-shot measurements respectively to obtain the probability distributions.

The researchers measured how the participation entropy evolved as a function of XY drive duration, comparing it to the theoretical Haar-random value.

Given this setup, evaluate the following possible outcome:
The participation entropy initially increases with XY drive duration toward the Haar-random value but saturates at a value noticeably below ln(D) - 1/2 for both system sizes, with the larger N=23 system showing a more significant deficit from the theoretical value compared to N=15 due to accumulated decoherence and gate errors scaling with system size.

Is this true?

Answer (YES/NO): NO